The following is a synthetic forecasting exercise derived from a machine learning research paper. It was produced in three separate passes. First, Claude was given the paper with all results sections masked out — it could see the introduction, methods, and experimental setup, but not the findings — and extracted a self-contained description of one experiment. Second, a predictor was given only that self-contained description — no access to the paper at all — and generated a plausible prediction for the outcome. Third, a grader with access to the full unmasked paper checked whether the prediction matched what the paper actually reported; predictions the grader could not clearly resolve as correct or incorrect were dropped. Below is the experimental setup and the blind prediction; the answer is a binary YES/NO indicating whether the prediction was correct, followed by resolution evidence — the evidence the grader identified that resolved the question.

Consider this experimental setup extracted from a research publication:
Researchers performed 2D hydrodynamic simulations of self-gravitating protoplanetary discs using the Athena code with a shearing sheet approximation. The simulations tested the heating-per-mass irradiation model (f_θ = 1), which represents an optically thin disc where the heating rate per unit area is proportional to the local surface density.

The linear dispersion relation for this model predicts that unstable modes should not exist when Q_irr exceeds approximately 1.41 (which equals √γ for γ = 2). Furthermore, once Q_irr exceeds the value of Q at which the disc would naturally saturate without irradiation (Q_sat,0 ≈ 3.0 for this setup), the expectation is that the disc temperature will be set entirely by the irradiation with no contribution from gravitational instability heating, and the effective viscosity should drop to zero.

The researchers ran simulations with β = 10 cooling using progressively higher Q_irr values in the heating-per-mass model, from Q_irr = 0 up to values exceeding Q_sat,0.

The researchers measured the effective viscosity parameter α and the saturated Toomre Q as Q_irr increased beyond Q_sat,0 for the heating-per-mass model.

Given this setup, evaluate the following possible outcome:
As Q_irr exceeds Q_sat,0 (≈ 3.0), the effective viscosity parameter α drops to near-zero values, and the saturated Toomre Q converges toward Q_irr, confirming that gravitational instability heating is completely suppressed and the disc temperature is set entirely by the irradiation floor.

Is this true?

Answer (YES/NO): YES